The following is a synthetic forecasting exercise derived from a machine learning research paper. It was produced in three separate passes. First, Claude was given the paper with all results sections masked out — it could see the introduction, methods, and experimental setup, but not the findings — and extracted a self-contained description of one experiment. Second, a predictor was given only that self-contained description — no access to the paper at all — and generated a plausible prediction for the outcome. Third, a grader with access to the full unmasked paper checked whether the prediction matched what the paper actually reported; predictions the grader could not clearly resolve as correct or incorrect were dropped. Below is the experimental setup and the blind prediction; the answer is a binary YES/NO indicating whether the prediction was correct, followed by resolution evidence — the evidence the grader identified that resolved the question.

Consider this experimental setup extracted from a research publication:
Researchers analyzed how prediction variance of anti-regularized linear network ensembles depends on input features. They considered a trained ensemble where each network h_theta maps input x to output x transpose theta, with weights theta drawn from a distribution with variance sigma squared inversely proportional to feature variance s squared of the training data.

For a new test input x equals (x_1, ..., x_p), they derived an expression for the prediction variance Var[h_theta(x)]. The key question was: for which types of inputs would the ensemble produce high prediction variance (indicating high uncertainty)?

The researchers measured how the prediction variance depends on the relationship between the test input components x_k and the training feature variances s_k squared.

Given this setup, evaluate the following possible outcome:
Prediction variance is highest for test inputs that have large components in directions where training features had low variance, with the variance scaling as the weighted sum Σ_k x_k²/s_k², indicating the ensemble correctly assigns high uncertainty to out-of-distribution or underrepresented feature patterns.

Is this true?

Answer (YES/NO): NO